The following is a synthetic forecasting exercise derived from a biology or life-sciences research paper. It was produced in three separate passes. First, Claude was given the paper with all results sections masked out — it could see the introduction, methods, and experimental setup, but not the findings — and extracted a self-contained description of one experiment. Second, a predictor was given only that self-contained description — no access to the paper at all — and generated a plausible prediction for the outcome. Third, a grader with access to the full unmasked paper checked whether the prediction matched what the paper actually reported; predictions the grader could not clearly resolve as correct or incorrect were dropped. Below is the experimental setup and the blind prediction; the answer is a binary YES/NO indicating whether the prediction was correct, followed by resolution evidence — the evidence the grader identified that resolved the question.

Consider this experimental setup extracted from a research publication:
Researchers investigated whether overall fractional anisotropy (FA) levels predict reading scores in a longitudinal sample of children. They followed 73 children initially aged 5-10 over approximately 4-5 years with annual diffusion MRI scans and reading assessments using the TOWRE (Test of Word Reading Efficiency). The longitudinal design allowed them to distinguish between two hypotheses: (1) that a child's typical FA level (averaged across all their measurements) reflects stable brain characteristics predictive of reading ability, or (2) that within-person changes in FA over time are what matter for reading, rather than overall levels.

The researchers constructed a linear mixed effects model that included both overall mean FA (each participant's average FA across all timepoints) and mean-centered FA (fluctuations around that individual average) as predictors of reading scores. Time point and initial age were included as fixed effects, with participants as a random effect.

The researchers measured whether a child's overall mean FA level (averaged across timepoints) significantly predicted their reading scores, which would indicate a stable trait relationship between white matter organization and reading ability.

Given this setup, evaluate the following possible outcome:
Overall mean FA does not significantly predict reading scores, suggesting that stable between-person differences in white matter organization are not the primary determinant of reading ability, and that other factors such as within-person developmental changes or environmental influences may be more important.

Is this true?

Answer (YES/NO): YES